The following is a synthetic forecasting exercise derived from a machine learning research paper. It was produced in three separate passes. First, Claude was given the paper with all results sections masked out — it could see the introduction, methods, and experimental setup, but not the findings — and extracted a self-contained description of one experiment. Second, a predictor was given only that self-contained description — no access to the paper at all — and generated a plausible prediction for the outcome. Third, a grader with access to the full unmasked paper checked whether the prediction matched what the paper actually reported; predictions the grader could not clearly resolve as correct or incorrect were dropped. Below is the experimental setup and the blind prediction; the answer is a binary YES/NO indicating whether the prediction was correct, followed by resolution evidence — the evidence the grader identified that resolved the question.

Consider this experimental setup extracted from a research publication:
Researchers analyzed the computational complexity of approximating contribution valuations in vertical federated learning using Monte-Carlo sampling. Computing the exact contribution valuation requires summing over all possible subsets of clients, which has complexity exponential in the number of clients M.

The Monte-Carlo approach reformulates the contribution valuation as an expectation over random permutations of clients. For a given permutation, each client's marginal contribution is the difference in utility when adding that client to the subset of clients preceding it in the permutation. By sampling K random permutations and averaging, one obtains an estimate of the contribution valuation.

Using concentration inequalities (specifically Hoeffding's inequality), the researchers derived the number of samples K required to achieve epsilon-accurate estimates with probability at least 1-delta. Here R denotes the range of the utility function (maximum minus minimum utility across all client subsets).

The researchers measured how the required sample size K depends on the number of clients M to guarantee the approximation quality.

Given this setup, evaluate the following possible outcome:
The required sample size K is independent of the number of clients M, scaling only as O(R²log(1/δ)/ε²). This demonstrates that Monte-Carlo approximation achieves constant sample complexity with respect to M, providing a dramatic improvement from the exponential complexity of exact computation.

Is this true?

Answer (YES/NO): NO